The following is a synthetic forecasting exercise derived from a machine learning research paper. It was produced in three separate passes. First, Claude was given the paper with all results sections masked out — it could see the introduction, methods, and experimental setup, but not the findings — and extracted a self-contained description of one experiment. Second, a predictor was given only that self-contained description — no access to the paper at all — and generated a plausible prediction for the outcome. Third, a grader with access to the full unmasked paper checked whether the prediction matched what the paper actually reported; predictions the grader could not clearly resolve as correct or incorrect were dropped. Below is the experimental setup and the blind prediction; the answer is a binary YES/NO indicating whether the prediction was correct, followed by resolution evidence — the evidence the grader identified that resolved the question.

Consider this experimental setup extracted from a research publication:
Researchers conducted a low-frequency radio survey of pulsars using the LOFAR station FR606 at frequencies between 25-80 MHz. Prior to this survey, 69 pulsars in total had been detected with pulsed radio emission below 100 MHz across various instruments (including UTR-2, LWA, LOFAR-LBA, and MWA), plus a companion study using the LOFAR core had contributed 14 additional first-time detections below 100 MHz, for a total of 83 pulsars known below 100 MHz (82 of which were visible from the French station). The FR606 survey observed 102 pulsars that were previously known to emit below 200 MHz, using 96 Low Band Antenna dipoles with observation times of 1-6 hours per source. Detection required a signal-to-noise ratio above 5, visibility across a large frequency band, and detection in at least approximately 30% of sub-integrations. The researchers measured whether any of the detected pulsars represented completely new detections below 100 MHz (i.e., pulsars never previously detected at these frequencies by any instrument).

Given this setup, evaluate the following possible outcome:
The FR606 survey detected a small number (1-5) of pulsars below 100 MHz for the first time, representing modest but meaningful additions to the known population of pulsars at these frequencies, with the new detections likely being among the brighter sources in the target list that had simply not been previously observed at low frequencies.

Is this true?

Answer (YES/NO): YES